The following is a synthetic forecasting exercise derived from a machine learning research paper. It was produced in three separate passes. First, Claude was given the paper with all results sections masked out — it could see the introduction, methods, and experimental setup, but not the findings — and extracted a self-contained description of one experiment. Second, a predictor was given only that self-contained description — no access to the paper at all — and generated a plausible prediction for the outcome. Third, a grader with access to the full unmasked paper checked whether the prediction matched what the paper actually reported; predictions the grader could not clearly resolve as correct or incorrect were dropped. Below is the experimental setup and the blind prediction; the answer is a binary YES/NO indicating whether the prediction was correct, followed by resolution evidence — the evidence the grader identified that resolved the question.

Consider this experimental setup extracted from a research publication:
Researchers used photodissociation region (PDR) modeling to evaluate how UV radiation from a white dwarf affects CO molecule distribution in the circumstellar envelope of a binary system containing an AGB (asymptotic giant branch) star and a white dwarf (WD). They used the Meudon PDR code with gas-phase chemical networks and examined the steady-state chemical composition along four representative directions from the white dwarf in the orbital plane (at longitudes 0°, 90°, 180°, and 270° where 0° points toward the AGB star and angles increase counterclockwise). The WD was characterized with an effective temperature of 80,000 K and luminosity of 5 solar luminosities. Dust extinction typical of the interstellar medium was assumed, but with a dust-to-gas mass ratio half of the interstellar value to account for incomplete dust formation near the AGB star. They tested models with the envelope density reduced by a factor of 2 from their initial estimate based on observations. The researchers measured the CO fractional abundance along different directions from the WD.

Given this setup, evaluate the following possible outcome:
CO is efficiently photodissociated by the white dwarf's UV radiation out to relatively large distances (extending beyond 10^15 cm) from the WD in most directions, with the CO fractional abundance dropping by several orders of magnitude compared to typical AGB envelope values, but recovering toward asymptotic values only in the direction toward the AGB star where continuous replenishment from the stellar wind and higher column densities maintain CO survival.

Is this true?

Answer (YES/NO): YES